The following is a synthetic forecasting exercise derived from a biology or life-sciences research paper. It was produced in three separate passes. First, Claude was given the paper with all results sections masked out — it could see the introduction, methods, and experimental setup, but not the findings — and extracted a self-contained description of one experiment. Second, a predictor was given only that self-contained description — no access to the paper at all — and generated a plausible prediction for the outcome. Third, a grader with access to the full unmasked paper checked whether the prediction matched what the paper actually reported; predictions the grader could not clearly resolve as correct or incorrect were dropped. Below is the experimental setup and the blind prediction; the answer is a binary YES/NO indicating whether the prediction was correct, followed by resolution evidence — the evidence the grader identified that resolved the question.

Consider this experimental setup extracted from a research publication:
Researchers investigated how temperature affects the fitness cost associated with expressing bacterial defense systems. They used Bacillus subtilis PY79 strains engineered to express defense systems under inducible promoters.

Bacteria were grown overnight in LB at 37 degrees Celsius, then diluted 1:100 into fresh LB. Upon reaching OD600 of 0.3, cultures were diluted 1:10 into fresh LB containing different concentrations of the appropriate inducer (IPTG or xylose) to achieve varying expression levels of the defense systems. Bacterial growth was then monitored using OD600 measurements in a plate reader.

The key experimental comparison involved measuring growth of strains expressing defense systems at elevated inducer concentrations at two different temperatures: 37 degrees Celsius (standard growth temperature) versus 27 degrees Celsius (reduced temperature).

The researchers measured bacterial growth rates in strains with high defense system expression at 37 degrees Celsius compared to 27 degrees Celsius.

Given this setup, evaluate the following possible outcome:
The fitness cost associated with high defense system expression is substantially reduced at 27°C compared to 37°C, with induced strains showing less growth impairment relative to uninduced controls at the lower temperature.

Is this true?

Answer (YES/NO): NO